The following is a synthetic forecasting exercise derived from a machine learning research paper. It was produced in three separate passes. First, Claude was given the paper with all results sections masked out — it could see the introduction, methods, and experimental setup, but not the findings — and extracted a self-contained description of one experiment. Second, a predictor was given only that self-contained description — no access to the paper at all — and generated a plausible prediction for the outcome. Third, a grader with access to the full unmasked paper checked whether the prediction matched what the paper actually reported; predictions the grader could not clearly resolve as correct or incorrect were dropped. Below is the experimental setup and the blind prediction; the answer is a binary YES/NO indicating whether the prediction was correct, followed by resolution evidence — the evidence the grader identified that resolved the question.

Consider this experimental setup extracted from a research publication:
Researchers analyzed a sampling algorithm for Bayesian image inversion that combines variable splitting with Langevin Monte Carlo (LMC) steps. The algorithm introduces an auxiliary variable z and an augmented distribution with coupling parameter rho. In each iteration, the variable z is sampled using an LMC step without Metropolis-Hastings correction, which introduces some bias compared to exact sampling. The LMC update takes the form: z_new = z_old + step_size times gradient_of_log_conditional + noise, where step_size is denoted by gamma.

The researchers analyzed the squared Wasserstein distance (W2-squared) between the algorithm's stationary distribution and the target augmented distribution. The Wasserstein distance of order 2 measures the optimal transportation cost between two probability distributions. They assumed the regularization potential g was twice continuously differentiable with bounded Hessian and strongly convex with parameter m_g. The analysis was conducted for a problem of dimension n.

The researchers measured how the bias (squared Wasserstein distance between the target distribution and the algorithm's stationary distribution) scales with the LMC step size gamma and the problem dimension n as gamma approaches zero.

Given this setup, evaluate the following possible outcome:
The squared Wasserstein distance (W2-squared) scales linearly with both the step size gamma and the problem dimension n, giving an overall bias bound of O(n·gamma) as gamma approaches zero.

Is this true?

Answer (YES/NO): YES